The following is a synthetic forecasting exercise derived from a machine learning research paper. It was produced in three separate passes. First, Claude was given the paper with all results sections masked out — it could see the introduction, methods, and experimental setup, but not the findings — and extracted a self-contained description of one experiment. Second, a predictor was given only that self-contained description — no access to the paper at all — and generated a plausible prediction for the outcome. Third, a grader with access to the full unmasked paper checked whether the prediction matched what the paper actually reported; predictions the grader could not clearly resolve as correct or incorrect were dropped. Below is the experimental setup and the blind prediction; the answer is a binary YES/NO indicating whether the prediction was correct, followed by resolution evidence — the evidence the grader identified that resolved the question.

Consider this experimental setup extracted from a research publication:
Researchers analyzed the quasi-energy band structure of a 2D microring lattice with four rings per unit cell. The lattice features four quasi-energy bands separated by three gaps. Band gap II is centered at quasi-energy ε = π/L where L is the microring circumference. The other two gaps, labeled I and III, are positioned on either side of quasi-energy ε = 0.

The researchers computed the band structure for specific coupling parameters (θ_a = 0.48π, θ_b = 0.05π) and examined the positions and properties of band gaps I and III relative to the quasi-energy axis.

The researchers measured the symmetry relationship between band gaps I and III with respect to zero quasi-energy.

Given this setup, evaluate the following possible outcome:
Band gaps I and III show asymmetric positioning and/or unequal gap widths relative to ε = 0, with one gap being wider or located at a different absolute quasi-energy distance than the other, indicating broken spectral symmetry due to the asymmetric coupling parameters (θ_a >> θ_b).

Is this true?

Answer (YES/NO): NO